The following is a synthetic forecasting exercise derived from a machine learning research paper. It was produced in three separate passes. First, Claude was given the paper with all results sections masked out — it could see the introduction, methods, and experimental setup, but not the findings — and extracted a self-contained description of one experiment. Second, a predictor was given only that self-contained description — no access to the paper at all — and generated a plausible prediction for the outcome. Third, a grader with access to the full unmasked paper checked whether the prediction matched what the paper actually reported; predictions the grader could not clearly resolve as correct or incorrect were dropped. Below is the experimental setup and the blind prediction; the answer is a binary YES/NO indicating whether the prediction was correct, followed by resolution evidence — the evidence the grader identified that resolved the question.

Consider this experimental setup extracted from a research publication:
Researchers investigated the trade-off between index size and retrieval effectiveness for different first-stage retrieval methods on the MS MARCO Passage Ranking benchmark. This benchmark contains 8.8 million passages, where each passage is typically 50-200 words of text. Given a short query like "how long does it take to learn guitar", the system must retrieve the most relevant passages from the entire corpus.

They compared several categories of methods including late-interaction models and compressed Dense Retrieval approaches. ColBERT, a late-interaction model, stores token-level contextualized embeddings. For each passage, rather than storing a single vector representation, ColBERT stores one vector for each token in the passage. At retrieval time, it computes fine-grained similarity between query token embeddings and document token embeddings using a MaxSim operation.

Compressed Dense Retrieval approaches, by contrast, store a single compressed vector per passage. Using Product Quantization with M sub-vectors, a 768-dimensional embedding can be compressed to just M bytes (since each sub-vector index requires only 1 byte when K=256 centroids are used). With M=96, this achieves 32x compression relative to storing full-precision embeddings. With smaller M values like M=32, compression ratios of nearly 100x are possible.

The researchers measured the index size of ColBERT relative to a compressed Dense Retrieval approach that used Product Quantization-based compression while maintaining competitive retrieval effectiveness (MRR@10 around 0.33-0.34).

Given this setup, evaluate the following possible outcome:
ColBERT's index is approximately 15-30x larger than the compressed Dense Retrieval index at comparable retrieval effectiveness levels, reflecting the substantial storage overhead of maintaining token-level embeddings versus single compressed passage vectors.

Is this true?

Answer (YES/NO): NO